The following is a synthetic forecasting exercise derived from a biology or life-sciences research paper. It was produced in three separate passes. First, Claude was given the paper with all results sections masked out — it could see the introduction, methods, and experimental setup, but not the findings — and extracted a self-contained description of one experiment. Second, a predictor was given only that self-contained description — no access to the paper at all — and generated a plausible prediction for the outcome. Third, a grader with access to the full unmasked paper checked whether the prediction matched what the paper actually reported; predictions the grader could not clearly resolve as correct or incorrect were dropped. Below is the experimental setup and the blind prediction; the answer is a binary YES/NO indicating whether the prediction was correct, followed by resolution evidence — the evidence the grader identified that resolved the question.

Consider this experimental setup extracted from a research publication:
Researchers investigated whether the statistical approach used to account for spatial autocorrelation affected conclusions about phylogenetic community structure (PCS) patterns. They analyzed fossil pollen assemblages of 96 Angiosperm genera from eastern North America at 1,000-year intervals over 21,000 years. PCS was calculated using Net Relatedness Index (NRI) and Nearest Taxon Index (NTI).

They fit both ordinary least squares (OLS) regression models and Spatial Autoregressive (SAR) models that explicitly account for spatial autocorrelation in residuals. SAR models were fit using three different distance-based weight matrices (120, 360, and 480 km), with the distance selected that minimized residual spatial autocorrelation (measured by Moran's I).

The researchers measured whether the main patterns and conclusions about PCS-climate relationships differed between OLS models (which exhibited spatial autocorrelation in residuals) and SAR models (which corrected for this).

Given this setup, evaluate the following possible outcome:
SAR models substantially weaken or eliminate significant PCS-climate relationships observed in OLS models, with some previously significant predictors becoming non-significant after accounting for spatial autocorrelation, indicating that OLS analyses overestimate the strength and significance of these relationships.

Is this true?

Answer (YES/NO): NO